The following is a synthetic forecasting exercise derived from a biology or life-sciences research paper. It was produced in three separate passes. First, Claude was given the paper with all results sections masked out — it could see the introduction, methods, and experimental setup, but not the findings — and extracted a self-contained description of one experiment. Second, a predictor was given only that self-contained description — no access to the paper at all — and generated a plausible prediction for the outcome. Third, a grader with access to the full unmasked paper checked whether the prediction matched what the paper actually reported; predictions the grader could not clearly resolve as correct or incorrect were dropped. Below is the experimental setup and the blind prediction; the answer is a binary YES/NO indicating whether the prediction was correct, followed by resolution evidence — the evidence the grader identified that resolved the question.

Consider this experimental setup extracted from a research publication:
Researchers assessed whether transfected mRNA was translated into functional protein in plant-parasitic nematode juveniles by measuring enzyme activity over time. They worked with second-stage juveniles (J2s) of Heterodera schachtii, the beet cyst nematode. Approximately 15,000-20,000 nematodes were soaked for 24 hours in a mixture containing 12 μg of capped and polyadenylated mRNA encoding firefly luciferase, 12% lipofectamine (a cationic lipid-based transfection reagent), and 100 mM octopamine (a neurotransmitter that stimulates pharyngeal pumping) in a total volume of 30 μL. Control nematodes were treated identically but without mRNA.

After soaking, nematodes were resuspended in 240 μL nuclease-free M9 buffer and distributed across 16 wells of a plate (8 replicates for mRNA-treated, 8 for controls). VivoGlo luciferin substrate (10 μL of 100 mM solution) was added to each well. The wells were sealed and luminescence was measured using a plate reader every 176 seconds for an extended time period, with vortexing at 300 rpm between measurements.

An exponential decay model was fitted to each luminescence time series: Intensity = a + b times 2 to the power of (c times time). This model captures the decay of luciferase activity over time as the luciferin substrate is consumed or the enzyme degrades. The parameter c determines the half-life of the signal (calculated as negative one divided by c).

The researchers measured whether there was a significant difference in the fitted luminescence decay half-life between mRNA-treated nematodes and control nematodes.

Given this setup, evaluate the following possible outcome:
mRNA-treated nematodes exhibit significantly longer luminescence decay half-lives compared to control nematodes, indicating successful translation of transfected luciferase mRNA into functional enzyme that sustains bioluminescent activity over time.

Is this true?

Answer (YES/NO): YES